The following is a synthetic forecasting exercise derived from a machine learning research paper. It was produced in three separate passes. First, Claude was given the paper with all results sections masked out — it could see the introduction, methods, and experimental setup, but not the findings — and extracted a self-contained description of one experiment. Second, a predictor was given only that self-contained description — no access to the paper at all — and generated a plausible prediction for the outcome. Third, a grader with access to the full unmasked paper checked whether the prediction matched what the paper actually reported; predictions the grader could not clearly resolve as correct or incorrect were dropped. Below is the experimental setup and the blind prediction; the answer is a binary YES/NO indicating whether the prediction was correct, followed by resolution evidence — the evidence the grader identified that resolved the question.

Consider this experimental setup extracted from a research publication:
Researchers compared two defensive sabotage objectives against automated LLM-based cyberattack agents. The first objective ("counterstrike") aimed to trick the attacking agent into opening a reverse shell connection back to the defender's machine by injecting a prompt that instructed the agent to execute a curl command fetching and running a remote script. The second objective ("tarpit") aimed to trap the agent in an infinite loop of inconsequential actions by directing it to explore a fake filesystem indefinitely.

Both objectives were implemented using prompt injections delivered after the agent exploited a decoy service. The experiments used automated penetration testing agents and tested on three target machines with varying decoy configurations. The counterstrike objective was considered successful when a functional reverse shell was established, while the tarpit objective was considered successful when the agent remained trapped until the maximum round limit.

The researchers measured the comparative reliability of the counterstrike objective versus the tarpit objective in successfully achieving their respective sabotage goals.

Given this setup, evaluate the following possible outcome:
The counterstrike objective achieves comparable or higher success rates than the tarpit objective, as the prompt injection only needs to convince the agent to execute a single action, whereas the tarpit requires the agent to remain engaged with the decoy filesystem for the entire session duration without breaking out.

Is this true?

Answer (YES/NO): YES